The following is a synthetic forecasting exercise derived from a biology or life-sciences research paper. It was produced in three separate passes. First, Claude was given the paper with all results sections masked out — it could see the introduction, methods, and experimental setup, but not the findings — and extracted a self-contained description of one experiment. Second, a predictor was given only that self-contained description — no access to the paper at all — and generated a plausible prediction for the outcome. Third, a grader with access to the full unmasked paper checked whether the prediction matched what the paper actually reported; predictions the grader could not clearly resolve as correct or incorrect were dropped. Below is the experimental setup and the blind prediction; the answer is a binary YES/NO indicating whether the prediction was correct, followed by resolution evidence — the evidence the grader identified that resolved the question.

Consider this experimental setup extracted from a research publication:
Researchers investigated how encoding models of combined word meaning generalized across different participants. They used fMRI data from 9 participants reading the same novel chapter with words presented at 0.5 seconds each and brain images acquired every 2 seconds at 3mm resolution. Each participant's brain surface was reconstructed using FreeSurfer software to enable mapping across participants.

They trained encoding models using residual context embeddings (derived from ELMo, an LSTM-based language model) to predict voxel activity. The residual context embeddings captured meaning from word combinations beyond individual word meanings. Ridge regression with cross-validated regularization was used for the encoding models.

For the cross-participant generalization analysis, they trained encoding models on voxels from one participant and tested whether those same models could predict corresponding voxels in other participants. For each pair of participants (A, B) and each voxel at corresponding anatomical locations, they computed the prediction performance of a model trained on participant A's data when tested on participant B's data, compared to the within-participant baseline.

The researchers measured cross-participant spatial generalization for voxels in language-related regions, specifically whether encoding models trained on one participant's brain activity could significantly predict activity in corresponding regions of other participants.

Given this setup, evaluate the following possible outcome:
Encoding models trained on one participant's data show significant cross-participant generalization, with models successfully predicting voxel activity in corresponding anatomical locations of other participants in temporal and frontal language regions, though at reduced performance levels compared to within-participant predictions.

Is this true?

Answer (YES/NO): NO